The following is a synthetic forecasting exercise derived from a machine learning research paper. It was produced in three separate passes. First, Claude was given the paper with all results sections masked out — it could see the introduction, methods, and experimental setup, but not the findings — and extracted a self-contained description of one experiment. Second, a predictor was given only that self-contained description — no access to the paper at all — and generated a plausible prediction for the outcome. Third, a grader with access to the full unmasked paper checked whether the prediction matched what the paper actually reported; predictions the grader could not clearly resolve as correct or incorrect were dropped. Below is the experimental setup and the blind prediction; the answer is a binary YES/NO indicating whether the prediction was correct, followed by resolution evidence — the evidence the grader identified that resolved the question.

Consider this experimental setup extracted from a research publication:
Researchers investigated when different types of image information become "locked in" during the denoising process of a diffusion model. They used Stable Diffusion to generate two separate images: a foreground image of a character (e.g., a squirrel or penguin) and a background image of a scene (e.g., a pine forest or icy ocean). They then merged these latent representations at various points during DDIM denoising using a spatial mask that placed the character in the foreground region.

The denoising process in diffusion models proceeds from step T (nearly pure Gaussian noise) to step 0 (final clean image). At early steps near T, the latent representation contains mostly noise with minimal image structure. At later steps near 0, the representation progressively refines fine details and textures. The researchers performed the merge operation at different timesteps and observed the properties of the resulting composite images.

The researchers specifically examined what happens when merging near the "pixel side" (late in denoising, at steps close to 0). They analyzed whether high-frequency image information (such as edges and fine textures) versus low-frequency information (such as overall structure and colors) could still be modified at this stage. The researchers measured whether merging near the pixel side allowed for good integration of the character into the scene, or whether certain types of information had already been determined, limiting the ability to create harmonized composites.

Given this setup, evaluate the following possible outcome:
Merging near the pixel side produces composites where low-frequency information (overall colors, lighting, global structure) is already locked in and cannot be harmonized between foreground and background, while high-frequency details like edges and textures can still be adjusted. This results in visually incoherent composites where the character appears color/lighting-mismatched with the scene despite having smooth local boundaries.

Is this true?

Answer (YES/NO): NO